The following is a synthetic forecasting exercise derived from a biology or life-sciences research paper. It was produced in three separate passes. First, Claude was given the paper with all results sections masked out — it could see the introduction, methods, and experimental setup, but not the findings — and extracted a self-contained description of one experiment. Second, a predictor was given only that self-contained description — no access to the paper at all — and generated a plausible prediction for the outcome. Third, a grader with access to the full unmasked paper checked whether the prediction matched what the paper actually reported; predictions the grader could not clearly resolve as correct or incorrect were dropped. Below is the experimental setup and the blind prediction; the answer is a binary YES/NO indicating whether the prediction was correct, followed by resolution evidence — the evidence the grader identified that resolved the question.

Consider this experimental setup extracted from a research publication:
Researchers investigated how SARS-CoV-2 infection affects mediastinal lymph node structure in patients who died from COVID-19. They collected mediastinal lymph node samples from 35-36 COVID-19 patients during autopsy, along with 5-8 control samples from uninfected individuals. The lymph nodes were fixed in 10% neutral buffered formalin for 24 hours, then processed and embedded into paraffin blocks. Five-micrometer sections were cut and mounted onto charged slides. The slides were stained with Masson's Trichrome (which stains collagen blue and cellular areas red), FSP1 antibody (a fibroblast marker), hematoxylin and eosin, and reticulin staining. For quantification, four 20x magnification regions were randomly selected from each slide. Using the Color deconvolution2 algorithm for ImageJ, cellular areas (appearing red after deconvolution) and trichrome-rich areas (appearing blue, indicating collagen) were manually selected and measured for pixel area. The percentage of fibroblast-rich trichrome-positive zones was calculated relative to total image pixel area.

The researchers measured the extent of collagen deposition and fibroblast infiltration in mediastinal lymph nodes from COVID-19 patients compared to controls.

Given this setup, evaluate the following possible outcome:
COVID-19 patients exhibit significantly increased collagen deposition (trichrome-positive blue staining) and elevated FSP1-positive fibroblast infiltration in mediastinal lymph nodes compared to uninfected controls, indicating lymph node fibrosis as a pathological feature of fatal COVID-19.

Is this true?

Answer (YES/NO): YES